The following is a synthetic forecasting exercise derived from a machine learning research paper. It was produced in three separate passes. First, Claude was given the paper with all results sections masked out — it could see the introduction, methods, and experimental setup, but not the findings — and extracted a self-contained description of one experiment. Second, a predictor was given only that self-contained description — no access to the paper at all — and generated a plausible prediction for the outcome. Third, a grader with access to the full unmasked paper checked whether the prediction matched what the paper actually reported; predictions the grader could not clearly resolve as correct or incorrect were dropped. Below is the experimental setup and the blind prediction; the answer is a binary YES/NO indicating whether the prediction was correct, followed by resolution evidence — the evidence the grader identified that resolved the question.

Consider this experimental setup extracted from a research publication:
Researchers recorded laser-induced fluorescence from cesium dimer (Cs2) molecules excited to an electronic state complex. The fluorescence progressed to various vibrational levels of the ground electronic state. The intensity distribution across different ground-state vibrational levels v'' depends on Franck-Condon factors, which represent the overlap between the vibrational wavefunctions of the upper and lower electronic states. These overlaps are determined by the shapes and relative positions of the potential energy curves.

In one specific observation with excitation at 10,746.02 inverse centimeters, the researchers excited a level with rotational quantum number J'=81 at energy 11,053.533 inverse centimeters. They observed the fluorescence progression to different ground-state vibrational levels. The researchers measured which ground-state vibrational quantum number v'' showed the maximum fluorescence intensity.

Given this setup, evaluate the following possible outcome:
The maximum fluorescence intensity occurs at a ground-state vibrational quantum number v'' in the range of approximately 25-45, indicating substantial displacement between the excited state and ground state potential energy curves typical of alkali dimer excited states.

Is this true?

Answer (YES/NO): NO